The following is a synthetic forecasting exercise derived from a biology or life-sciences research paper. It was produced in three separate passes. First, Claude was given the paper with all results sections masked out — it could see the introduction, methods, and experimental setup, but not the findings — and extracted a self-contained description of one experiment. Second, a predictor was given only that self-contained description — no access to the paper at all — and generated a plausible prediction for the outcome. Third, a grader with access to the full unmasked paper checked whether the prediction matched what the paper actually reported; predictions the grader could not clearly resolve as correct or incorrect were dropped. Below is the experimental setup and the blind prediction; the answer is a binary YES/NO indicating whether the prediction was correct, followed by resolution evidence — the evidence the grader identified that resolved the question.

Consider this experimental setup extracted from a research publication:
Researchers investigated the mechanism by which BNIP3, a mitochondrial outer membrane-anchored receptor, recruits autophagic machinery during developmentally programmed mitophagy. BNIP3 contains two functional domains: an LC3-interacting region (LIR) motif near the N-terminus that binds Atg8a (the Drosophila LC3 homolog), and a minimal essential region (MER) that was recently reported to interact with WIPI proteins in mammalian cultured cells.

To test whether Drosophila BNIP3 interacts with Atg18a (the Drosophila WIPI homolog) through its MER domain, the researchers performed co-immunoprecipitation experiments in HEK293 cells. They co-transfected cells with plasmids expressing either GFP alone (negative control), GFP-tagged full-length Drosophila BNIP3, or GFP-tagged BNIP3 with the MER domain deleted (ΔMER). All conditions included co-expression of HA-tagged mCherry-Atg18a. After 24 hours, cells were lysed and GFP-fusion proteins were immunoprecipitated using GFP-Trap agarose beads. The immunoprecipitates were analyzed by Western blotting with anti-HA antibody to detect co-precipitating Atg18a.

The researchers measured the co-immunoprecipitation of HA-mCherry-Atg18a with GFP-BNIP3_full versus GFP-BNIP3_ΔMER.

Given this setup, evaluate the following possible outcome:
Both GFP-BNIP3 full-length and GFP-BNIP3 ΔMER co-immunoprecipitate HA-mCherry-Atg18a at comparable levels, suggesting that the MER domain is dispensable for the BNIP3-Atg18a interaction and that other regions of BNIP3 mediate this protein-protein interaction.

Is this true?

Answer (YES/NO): NO